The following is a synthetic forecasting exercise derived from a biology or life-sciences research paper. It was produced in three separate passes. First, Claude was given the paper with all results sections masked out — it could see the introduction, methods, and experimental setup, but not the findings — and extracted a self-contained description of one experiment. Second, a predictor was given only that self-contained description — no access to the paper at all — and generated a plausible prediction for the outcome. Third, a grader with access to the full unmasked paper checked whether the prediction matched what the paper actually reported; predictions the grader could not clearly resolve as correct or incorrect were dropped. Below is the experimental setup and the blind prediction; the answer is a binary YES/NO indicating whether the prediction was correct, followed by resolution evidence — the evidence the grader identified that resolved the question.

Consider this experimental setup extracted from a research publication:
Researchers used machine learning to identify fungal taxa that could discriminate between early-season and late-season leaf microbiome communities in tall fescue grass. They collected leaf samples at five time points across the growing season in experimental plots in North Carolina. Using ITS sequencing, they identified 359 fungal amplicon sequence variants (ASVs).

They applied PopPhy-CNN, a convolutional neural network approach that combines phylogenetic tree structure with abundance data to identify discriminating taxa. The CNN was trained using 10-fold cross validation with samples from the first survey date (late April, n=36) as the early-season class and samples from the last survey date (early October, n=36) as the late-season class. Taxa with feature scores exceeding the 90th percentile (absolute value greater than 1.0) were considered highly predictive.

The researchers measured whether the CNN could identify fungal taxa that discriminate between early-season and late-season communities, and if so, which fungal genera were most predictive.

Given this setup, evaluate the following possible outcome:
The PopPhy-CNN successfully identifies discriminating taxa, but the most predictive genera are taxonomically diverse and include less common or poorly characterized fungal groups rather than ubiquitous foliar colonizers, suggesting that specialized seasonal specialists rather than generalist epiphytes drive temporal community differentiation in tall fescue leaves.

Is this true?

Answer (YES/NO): NO